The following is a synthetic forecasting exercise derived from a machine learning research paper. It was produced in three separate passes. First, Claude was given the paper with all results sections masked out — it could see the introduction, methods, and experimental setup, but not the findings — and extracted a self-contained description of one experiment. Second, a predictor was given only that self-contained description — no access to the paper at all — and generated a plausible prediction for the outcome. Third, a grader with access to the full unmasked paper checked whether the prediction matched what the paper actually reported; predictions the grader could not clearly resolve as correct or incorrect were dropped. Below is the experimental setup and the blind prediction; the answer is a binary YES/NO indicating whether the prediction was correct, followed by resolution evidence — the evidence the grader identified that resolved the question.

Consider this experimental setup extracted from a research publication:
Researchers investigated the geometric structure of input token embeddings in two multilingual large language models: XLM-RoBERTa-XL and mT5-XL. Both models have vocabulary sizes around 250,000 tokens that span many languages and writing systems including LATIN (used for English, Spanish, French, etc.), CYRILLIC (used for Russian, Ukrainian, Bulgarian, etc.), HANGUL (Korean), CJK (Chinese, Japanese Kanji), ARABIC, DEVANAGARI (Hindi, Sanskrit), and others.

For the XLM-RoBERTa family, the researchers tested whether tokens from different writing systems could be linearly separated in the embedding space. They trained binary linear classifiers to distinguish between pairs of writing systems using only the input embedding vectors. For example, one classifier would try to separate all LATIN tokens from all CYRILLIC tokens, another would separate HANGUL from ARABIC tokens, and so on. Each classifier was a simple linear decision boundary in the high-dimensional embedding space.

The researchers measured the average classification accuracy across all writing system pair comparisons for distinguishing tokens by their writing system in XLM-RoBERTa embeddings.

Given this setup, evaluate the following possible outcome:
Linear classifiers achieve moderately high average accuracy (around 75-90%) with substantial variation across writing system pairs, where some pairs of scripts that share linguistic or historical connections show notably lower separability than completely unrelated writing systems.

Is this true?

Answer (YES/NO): NO